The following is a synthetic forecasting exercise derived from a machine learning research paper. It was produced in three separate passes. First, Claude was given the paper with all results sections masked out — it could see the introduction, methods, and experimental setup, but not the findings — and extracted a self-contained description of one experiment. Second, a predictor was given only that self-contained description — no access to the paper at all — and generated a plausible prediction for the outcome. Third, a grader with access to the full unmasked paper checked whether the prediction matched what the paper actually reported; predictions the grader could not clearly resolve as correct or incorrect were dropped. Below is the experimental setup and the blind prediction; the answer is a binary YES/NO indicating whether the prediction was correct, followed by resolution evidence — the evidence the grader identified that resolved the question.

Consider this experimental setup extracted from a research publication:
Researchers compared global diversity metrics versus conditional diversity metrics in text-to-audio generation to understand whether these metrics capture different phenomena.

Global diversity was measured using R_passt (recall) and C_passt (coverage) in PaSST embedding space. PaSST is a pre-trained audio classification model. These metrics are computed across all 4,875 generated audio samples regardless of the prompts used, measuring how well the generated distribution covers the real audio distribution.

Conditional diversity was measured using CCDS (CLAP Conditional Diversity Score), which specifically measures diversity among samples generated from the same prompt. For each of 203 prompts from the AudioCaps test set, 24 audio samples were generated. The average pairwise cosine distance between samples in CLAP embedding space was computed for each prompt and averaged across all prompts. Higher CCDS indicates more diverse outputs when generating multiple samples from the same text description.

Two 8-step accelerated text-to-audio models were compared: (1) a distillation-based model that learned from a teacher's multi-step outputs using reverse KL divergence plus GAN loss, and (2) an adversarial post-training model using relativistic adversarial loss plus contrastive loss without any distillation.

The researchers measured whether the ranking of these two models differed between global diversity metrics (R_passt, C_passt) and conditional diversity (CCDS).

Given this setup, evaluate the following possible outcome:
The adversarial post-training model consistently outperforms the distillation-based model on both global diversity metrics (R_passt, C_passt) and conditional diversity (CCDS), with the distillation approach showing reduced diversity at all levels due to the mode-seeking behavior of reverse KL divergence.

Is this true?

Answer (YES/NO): NO